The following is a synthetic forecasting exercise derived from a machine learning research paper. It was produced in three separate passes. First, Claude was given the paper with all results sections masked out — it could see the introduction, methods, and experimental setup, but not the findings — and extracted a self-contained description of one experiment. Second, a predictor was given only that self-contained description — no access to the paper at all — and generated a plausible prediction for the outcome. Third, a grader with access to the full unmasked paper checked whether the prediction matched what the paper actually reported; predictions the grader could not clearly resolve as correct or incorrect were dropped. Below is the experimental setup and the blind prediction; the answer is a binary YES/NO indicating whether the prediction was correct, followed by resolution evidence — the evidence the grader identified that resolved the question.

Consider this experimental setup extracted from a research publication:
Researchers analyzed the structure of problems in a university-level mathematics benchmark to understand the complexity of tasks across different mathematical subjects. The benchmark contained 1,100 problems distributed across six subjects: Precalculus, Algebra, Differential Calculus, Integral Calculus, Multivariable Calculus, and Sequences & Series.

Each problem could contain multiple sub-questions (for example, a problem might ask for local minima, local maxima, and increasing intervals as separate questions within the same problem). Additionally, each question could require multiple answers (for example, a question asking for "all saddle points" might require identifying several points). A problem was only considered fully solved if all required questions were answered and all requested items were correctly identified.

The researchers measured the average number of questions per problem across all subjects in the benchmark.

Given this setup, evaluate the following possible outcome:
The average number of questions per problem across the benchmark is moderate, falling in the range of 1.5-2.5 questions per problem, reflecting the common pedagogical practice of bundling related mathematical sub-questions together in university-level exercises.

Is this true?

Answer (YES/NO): YES